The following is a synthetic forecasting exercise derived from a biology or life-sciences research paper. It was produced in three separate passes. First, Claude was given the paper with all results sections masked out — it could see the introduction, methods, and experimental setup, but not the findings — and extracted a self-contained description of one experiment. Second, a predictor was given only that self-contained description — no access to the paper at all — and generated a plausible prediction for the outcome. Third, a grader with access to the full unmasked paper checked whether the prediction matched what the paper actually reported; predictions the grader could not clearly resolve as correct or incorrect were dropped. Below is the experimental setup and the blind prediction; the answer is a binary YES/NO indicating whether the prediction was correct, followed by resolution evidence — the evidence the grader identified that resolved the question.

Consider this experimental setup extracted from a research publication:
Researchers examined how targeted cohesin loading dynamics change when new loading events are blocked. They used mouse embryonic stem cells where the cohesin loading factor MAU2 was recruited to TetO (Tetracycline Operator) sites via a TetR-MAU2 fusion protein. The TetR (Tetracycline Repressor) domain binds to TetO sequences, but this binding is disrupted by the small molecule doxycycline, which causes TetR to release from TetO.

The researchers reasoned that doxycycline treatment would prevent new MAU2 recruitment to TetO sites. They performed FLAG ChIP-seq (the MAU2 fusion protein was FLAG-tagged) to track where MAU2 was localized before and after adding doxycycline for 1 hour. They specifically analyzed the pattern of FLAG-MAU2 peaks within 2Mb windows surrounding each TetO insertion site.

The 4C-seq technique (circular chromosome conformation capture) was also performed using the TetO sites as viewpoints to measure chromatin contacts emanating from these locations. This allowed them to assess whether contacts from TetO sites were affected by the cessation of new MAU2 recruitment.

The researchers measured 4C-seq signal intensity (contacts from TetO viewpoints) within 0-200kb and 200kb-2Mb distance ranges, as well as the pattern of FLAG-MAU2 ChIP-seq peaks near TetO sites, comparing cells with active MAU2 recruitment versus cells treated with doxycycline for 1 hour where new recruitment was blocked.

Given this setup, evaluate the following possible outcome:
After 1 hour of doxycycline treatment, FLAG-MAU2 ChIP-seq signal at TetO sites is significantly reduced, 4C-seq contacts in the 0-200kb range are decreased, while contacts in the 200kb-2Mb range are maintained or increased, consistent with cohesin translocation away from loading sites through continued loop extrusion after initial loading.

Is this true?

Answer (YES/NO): NO